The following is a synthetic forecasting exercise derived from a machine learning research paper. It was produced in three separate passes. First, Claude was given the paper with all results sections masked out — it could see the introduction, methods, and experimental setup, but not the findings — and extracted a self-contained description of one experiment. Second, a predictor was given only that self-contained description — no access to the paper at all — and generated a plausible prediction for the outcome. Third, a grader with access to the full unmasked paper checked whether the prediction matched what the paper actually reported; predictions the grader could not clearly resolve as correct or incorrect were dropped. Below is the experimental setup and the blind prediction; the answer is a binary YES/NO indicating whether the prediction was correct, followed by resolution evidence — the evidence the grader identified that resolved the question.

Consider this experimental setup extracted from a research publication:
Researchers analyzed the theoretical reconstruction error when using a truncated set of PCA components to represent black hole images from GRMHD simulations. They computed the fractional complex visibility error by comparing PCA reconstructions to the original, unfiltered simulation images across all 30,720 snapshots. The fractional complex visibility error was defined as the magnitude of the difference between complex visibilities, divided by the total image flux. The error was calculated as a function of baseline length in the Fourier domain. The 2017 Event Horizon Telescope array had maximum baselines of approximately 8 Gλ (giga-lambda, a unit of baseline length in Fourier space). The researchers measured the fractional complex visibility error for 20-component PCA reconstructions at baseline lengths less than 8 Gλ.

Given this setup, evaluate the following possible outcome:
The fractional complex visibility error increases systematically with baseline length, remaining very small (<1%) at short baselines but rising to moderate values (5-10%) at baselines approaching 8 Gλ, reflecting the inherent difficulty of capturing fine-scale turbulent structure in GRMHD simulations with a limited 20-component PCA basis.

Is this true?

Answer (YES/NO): NO